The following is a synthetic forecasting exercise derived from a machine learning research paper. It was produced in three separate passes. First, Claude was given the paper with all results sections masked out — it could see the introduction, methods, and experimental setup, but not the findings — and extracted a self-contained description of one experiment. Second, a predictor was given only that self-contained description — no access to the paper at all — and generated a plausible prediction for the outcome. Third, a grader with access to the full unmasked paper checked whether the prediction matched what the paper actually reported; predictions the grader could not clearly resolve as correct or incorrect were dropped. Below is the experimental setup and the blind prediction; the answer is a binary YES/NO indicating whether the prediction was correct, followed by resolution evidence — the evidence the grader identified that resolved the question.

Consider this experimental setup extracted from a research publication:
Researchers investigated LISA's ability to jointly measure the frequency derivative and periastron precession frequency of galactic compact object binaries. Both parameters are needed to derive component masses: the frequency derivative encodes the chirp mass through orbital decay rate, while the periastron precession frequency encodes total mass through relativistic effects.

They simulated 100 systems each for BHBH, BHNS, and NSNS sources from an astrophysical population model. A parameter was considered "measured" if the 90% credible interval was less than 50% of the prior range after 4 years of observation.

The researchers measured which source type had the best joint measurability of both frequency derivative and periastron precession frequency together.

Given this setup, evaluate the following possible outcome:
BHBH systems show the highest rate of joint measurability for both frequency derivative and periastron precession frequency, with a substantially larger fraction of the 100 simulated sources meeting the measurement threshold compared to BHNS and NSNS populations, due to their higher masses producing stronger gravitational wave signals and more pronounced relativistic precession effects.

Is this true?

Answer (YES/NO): NO